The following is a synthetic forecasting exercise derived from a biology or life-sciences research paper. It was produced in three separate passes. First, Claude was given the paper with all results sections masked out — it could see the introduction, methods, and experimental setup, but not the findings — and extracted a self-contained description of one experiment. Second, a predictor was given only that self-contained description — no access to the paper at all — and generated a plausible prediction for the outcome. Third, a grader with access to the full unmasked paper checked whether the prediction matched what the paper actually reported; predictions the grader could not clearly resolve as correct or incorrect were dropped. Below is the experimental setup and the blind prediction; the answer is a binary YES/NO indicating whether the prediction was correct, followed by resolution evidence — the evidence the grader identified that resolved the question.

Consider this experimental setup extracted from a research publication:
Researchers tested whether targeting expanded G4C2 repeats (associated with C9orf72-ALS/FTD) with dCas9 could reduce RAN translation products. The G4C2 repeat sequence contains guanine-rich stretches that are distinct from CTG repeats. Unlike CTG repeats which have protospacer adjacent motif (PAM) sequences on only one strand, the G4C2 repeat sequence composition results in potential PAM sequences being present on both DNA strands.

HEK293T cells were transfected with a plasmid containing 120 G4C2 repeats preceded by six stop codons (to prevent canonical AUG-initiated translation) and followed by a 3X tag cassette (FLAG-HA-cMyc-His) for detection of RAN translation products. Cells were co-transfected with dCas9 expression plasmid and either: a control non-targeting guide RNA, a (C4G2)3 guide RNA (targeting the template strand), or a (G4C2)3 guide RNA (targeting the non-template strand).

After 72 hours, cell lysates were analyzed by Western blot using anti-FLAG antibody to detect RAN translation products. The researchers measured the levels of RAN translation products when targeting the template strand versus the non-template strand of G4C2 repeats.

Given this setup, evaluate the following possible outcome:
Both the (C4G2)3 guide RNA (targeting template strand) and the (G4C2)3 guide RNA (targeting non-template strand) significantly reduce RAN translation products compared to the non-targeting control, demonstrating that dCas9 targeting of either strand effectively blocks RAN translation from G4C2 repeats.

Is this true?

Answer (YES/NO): NO